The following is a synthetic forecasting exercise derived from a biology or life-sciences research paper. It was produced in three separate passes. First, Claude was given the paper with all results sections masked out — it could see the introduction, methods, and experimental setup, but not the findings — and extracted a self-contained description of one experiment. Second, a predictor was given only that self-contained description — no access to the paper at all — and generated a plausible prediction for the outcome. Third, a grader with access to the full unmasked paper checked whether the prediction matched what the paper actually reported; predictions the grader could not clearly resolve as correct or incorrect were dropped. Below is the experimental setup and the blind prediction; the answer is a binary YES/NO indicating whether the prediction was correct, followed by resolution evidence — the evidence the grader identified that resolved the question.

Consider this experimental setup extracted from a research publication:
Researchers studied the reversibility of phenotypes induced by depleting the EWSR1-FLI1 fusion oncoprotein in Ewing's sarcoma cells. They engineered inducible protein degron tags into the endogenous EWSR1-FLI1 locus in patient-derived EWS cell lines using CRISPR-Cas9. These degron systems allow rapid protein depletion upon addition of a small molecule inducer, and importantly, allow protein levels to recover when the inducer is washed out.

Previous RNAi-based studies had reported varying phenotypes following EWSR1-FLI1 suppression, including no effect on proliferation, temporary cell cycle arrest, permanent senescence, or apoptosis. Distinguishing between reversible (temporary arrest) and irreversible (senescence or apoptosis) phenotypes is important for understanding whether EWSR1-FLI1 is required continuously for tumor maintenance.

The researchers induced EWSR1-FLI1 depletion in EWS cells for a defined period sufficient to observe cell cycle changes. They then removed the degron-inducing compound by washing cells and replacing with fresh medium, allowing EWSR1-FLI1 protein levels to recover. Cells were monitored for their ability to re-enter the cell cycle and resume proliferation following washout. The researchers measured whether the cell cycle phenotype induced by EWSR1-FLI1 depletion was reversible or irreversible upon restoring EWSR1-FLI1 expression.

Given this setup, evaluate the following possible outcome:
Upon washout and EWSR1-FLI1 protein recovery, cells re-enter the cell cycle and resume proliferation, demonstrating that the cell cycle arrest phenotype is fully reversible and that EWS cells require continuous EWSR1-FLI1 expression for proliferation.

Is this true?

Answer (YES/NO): YES